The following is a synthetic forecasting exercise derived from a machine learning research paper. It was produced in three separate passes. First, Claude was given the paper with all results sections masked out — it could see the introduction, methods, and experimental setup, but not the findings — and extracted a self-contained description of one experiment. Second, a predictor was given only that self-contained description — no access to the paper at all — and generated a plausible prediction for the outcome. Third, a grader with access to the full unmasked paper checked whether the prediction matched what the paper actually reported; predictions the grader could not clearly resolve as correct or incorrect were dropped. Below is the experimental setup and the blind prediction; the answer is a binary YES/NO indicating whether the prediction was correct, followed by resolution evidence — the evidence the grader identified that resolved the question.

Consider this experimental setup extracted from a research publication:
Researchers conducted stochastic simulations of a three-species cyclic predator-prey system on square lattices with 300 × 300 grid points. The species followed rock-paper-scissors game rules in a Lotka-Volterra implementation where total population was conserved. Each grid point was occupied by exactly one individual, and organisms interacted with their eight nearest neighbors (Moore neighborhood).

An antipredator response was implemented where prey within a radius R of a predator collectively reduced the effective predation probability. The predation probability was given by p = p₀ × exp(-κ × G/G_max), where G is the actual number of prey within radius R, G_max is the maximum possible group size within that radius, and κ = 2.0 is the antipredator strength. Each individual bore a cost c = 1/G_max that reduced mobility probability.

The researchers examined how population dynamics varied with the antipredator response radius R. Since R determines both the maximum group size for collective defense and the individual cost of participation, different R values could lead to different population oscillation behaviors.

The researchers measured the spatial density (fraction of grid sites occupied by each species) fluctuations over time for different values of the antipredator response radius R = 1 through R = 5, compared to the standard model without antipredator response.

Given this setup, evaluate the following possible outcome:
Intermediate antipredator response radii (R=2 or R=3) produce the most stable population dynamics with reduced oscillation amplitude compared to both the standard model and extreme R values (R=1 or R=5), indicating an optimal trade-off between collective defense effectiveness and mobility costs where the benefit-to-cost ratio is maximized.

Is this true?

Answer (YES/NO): NO